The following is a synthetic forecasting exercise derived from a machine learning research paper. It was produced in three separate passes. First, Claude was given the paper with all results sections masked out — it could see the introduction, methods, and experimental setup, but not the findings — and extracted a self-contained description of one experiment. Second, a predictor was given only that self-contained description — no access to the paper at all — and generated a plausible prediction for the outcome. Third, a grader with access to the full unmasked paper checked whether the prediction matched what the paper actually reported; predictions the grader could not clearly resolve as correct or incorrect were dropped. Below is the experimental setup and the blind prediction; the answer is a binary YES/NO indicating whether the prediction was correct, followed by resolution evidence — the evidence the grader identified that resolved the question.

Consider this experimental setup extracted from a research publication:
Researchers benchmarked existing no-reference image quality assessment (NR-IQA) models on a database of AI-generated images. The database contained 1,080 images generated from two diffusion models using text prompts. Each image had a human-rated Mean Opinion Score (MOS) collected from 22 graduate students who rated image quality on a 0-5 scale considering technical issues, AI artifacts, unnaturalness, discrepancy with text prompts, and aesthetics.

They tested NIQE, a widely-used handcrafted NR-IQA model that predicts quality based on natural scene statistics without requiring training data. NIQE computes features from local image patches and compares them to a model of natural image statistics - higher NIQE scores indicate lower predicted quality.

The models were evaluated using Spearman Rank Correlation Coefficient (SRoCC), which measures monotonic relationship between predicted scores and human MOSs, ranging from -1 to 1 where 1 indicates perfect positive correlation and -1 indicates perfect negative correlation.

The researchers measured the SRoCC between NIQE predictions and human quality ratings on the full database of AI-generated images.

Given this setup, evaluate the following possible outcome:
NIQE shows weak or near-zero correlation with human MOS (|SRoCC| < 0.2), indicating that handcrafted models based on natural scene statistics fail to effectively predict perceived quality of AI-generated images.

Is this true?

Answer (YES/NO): NO